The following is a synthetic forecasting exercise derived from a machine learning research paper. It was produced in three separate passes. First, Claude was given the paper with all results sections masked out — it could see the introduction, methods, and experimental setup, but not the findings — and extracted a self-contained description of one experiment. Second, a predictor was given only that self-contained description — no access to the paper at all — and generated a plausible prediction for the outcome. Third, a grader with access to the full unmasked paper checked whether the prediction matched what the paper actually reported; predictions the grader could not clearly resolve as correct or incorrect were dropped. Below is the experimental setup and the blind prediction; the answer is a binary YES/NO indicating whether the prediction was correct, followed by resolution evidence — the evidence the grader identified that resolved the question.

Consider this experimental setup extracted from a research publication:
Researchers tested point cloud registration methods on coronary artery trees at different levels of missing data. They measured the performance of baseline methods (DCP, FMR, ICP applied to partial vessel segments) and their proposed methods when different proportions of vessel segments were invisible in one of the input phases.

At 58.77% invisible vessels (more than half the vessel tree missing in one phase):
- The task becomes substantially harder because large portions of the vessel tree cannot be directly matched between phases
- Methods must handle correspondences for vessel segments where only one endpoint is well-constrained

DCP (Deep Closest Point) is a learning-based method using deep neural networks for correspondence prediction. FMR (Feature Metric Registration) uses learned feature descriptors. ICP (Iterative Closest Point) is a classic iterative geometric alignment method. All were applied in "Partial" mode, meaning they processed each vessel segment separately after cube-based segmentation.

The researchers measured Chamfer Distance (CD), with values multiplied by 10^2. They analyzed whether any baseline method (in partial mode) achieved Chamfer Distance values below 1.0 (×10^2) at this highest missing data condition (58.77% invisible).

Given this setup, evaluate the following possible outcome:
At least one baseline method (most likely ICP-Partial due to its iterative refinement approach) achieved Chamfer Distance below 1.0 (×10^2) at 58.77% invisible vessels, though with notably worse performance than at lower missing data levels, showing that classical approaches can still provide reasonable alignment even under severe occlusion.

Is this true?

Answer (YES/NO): NO